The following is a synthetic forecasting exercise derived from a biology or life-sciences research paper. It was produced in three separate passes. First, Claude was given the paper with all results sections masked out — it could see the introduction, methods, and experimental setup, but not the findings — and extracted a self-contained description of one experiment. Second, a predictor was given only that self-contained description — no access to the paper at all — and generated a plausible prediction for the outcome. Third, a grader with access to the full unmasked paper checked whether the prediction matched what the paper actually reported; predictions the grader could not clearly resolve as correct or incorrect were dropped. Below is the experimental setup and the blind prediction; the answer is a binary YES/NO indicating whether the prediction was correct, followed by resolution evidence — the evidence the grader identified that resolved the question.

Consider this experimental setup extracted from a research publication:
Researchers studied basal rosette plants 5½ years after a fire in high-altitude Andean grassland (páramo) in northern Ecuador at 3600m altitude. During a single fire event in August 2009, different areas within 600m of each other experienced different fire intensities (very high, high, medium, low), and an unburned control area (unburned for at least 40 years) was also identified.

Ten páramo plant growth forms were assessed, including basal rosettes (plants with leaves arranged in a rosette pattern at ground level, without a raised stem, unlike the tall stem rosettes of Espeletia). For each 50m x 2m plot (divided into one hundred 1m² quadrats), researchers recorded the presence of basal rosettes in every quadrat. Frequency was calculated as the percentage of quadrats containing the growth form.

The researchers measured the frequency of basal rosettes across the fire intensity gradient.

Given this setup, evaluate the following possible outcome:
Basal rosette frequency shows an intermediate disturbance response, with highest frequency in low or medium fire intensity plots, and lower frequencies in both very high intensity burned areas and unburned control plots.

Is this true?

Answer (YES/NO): NO